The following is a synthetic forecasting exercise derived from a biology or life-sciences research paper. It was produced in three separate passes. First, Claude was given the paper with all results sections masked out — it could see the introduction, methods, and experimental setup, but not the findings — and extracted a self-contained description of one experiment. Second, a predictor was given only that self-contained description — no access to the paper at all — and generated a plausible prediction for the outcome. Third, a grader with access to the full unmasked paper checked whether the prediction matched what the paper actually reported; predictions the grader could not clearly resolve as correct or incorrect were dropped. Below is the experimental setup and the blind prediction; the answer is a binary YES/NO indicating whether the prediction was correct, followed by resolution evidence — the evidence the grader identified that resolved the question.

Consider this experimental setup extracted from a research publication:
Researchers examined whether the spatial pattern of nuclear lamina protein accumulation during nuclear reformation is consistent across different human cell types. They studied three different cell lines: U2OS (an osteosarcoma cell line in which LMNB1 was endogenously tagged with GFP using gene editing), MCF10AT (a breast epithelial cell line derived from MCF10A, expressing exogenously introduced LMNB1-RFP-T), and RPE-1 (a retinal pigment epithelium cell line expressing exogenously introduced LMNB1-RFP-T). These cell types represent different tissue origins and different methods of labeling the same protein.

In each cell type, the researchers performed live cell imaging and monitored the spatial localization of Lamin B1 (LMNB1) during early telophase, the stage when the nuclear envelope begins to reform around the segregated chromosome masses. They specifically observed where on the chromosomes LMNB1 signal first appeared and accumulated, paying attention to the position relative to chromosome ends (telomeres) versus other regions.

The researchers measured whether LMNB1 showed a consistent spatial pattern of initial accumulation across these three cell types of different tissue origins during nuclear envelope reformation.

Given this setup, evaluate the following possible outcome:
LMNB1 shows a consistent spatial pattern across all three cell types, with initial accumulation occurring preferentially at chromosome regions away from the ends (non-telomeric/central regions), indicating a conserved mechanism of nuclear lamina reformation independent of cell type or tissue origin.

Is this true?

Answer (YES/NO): NO